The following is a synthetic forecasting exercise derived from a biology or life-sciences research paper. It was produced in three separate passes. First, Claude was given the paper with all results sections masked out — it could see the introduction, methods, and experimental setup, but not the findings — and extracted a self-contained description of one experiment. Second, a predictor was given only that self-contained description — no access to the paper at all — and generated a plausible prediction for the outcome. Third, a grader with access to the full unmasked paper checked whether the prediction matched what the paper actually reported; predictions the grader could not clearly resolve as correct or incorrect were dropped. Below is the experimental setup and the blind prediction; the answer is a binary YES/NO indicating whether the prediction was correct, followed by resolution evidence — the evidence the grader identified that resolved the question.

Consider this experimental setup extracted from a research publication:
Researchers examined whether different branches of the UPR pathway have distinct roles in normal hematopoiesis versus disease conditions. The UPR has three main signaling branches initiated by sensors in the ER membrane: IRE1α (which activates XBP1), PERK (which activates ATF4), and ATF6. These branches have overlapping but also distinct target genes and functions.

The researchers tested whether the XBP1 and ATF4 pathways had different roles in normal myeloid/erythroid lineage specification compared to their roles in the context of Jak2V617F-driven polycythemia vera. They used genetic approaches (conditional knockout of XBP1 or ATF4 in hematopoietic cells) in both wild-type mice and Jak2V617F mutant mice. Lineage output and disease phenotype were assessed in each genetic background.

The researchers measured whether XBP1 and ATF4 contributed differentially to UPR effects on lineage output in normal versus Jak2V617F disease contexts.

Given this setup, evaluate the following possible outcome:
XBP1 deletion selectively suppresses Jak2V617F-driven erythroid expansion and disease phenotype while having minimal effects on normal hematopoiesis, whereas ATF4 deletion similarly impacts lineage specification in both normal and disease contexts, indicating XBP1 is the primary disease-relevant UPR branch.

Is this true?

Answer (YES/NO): NO